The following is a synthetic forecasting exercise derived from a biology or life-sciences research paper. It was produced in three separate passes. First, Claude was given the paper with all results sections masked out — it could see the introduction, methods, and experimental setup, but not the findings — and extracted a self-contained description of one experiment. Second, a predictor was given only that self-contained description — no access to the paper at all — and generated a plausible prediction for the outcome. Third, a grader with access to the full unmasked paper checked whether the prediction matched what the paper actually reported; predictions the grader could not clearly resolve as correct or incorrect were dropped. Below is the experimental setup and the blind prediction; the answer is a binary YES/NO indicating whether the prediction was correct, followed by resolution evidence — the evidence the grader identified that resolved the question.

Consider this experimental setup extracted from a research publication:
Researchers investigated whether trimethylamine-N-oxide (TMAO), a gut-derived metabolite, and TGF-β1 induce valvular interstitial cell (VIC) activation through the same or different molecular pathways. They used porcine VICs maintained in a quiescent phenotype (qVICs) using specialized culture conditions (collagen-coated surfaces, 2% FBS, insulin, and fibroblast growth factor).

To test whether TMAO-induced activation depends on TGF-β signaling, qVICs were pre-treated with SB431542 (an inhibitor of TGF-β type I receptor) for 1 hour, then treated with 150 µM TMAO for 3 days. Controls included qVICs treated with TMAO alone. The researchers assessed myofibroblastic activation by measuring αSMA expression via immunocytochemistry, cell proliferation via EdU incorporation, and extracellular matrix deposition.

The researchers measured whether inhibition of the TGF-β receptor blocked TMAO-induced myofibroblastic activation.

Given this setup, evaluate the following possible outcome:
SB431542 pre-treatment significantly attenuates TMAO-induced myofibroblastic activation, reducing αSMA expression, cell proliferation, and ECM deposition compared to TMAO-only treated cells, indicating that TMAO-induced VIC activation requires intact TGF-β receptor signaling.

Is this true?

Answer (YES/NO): NO